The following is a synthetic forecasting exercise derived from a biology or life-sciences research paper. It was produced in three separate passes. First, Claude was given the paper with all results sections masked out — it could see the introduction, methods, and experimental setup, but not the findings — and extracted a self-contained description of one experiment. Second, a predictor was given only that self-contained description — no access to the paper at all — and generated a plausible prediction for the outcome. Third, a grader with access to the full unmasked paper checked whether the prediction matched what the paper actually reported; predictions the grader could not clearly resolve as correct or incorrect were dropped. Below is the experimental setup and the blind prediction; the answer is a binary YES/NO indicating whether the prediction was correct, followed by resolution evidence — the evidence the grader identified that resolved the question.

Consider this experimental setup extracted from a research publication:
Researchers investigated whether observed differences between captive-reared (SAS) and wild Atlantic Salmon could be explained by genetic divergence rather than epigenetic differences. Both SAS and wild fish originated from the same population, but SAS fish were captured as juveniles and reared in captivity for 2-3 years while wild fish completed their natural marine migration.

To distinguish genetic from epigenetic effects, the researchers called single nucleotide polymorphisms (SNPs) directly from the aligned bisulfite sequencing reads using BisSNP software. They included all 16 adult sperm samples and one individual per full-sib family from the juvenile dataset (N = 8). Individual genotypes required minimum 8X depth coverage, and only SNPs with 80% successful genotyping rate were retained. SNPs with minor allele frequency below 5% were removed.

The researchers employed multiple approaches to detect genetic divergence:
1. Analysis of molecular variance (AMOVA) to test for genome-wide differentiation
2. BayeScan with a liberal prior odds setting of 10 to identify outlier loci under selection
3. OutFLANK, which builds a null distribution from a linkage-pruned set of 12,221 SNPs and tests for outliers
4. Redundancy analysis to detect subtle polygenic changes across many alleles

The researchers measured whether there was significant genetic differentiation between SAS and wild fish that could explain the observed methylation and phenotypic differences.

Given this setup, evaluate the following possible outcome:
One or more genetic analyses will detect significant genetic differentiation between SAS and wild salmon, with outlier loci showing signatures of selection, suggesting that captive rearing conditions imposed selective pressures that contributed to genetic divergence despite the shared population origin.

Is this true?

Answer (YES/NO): NO